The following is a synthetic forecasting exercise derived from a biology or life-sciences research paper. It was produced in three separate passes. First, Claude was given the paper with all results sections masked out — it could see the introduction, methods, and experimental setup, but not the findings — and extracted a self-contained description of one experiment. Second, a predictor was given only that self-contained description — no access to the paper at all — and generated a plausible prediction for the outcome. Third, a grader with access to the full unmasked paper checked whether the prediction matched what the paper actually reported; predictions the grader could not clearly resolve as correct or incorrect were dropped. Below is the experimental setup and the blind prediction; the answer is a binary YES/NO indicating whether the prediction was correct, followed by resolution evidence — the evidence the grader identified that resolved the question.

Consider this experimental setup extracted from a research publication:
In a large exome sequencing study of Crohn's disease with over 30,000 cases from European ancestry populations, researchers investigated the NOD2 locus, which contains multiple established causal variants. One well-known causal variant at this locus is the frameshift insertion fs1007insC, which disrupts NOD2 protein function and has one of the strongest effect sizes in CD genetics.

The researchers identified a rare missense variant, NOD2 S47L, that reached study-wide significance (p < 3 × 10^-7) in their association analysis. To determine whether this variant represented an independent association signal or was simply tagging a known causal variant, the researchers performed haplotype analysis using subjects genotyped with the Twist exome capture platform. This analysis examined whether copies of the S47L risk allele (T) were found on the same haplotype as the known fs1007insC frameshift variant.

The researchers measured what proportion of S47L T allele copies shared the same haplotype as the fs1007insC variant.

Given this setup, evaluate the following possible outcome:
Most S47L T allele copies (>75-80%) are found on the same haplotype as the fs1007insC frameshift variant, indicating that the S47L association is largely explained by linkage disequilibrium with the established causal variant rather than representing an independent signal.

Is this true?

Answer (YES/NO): YES